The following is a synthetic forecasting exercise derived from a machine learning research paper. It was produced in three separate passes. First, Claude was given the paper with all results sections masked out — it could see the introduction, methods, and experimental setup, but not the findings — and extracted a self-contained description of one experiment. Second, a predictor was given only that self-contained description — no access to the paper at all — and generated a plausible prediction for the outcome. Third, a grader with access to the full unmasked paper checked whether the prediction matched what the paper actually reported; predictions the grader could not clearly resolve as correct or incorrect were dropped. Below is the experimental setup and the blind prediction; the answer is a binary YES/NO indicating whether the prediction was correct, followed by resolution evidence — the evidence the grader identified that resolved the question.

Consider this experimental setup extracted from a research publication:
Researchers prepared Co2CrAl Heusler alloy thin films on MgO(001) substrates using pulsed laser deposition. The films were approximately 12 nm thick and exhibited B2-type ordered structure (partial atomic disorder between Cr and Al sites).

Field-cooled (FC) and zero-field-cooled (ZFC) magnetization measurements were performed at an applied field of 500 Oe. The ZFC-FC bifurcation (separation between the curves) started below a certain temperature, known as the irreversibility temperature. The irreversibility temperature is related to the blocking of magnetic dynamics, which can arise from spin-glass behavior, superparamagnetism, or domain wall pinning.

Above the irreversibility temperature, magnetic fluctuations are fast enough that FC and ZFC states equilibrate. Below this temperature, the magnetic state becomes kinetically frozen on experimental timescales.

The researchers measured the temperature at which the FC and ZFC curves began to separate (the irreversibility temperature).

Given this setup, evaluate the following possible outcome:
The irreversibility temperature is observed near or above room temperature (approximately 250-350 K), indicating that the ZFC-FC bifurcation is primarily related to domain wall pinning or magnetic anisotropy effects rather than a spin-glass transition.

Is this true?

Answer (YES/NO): NO